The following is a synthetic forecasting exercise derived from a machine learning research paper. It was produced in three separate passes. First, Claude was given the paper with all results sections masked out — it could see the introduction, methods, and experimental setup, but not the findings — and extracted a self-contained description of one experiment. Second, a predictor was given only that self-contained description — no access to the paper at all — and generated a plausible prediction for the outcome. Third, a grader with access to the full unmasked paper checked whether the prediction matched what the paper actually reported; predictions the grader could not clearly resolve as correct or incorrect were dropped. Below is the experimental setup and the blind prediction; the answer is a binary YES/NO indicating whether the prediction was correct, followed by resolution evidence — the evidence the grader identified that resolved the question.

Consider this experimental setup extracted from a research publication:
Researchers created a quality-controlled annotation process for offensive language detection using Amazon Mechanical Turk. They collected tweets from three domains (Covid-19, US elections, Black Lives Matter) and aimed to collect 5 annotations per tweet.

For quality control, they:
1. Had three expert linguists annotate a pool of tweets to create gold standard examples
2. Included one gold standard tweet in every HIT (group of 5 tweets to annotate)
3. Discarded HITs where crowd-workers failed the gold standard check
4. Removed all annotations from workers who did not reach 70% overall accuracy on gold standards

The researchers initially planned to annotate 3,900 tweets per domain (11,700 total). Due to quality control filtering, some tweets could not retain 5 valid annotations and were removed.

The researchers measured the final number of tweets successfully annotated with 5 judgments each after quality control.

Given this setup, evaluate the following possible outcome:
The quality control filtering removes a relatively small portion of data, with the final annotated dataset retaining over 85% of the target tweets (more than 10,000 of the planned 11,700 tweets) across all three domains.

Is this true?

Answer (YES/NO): YES